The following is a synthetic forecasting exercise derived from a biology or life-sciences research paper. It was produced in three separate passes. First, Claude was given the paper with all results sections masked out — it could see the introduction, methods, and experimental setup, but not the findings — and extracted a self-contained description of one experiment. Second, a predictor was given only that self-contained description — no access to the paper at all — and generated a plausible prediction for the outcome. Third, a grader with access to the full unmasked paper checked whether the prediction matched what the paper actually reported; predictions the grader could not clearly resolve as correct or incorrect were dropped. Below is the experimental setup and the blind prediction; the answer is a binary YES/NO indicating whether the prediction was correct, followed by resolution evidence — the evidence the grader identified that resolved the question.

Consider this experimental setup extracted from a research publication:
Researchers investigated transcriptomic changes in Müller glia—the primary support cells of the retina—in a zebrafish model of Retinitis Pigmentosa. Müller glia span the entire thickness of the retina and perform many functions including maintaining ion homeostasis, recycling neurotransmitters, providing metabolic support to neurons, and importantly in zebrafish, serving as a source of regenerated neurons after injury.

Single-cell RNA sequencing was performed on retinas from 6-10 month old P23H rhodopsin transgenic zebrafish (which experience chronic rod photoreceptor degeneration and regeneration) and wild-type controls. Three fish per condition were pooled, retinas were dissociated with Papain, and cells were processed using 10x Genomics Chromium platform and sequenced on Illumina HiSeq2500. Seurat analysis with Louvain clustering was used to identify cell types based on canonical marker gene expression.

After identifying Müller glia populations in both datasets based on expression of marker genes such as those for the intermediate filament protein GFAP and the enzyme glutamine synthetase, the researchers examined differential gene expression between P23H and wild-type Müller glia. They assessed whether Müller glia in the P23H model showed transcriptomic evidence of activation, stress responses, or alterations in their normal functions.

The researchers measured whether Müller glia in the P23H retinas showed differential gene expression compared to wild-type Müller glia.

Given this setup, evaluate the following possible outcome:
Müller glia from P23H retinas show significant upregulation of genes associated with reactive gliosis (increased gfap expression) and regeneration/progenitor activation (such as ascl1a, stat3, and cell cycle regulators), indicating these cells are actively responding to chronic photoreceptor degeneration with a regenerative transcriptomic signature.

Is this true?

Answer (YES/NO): NO